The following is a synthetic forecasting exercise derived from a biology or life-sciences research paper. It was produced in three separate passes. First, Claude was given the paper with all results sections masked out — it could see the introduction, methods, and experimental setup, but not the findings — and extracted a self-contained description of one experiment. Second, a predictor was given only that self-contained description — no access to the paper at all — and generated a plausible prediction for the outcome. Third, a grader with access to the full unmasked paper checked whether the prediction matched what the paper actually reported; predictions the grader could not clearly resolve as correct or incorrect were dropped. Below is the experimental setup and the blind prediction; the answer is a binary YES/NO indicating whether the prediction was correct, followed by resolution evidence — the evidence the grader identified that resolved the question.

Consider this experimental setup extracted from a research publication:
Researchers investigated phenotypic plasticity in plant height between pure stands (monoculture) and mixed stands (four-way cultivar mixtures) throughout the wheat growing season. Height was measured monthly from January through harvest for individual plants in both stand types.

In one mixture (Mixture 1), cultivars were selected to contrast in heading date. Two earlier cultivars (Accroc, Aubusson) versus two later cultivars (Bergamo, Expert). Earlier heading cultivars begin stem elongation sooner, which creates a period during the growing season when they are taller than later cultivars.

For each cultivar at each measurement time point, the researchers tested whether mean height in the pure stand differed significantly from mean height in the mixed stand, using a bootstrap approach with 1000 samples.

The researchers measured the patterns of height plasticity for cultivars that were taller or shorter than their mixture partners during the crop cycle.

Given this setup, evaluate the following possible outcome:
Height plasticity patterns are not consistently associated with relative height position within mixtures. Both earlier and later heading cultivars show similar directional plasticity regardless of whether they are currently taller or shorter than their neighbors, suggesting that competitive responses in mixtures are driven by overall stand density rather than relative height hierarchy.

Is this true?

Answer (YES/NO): NO